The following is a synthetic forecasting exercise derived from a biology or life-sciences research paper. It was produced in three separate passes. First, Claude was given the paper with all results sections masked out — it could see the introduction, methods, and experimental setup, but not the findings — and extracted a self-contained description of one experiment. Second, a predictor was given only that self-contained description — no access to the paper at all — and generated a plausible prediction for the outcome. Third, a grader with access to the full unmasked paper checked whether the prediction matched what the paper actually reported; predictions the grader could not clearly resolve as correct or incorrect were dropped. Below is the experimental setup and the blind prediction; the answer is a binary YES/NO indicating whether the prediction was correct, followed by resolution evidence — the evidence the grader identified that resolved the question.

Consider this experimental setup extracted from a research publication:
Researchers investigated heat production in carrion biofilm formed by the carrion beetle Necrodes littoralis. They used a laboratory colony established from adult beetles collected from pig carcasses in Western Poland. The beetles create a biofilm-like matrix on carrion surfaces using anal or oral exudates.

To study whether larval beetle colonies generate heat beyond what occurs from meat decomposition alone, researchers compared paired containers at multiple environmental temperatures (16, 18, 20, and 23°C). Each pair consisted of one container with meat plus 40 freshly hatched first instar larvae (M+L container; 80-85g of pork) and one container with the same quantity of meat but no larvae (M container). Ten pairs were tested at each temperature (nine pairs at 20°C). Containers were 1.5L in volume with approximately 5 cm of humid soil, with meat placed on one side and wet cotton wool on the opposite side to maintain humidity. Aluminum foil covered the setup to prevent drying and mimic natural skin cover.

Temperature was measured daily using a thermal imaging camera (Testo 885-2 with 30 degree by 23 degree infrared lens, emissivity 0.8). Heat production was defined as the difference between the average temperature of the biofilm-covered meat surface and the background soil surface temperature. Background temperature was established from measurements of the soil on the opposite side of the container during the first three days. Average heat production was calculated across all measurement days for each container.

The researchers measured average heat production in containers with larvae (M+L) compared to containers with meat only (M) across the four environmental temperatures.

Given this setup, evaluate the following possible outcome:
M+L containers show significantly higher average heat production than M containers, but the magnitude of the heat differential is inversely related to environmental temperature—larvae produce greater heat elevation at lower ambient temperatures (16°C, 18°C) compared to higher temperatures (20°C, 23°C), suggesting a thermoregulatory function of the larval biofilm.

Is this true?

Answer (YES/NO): NO